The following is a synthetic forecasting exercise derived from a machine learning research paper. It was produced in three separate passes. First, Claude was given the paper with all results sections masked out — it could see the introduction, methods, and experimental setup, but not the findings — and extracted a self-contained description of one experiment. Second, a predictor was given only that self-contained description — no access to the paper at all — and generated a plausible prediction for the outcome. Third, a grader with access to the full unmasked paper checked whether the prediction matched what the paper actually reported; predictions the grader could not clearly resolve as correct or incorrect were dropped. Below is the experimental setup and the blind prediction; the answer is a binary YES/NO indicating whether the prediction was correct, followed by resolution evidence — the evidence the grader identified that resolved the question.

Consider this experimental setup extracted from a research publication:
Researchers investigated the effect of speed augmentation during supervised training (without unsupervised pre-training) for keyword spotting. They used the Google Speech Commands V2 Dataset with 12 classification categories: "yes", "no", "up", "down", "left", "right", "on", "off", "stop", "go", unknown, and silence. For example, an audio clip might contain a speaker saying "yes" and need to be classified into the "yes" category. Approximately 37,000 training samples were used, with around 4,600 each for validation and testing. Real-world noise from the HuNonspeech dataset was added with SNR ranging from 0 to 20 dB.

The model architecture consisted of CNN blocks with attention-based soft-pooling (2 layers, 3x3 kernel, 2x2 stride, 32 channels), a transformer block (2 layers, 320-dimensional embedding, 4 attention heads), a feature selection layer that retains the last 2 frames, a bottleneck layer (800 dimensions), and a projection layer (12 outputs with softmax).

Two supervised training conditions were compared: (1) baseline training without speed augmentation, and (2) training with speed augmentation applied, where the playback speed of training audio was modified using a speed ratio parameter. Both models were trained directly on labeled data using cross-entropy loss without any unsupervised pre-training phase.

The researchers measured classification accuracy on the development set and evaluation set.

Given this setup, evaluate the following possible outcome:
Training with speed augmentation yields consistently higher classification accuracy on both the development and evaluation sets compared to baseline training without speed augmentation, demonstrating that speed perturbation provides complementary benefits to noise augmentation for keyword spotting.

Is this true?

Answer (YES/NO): YES